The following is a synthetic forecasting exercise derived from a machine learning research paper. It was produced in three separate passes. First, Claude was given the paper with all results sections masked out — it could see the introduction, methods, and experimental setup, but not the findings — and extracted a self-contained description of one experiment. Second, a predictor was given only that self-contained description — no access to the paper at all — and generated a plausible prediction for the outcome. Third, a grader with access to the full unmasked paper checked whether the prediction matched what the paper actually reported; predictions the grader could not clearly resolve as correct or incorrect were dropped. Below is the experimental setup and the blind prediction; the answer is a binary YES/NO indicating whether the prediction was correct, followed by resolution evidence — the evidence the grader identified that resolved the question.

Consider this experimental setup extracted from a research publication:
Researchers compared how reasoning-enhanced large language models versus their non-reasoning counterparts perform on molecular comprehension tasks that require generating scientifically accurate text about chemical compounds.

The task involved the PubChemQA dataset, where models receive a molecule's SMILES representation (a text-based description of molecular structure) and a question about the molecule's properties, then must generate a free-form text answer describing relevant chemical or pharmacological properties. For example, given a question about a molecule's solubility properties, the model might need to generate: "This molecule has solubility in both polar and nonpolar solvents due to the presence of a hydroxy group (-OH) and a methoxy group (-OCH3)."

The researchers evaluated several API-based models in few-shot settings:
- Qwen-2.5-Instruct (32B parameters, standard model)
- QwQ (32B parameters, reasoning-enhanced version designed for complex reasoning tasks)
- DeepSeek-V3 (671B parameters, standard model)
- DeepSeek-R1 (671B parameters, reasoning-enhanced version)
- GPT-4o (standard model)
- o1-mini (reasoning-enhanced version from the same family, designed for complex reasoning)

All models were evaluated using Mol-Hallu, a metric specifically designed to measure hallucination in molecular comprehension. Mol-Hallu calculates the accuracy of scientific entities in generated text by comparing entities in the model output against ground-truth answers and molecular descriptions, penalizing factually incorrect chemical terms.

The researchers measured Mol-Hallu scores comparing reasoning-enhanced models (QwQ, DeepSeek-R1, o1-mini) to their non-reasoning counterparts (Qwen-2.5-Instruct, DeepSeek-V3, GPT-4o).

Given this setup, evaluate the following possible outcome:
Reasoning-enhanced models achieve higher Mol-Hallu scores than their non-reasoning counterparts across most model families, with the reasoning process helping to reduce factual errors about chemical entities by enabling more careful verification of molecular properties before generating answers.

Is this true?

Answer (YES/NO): NO